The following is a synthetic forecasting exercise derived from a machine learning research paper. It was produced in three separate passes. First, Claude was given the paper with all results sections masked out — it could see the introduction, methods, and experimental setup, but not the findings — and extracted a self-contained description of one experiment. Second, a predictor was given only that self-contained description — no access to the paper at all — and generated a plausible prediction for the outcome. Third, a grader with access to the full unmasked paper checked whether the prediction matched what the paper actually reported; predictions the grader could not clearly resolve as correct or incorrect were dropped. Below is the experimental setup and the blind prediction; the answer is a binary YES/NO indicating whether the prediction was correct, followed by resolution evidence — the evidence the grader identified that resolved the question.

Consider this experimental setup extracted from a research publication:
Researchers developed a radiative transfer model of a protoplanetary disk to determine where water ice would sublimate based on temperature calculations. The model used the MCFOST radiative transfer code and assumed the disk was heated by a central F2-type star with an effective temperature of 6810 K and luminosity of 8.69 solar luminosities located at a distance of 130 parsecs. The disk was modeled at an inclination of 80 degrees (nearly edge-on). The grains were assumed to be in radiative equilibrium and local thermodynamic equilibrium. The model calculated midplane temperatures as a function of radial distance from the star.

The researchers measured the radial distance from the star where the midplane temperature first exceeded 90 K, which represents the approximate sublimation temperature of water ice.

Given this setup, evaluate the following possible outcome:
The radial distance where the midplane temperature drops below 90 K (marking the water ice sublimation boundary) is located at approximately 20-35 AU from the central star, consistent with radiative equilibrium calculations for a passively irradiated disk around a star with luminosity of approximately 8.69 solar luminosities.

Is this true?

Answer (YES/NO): NO